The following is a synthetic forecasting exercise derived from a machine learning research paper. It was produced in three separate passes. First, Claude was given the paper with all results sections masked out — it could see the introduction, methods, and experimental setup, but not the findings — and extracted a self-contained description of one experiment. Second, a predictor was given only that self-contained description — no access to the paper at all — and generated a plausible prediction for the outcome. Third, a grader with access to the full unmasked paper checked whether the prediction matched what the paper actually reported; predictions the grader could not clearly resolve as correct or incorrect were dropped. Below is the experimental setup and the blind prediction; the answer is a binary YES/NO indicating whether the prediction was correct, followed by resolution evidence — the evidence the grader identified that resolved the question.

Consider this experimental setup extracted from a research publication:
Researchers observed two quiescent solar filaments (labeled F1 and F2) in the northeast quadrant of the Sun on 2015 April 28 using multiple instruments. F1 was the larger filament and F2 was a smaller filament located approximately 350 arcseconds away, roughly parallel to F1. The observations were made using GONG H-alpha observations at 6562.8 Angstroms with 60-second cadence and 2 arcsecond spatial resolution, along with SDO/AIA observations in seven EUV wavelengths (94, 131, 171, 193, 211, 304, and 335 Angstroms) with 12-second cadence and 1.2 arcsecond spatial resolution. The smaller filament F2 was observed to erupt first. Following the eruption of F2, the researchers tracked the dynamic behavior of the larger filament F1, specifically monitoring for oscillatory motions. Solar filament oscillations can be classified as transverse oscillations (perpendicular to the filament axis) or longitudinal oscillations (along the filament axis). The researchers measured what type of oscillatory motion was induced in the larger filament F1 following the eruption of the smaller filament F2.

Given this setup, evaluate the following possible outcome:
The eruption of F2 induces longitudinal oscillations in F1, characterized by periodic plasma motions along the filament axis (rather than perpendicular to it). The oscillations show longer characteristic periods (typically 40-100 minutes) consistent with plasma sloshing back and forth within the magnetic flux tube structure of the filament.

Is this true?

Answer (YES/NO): YES